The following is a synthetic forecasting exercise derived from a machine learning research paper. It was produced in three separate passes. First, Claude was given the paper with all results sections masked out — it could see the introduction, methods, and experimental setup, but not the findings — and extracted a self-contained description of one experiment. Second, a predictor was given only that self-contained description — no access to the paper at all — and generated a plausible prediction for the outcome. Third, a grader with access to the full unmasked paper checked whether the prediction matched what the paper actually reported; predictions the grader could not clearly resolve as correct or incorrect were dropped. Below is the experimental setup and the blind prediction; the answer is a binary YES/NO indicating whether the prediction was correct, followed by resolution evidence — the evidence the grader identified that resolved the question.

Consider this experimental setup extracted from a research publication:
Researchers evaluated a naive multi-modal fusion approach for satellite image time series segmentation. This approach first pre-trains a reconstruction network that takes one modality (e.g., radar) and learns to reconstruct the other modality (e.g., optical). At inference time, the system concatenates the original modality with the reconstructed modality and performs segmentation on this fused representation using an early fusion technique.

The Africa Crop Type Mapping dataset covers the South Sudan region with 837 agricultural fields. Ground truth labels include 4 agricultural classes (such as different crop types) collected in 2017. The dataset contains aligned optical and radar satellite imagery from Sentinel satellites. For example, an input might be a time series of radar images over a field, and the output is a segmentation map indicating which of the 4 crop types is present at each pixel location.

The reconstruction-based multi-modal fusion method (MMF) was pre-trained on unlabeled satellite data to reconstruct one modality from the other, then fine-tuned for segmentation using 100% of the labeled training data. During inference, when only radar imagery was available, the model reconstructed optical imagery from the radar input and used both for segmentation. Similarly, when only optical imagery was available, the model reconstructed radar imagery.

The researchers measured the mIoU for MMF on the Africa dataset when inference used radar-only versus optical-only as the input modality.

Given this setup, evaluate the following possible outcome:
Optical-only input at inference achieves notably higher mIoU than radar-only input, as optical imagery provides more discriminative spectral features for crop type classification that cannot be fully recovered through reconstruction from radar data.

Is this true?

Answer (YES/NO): YES